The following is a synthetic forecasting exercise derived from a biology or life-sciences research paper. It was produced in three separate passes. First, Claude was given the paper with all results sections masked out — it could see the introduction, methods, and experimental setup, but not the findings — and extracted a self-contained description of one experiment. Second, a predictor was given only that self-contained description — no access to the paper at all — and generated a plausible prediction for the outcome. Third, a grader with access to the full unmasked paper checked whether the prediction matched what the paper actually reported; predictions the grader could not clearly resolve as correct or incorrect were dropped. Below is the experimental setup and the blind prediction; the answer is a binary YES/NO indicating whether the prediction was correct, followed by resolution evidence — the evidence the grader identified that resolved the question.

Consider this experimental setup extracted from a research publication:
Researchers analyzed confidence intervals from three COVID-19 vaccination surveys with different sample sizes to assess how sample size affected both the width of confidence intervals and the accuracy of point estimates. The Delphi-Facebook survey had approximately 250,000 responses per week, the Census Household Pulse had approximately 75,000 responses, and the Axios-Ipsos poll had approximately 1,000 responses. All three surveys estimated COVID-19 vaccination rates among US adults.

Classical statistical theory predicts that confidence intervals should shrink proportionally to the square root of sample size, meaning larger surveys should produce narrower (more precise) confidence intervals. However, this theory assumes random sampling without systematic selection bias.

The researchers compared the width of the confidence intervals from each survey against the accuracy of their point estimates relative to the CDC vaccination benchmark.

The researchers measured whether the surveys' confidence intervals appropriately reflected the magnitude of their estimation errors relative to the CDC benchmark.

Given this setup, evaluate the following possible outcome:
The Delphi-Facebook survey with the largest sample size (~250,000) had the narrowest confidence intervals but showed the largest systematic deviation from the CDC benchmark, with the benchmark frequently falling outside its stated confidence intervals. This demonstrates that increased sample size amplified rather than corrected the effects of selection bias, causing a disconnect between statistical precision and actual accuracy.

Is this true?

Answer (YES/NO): YES